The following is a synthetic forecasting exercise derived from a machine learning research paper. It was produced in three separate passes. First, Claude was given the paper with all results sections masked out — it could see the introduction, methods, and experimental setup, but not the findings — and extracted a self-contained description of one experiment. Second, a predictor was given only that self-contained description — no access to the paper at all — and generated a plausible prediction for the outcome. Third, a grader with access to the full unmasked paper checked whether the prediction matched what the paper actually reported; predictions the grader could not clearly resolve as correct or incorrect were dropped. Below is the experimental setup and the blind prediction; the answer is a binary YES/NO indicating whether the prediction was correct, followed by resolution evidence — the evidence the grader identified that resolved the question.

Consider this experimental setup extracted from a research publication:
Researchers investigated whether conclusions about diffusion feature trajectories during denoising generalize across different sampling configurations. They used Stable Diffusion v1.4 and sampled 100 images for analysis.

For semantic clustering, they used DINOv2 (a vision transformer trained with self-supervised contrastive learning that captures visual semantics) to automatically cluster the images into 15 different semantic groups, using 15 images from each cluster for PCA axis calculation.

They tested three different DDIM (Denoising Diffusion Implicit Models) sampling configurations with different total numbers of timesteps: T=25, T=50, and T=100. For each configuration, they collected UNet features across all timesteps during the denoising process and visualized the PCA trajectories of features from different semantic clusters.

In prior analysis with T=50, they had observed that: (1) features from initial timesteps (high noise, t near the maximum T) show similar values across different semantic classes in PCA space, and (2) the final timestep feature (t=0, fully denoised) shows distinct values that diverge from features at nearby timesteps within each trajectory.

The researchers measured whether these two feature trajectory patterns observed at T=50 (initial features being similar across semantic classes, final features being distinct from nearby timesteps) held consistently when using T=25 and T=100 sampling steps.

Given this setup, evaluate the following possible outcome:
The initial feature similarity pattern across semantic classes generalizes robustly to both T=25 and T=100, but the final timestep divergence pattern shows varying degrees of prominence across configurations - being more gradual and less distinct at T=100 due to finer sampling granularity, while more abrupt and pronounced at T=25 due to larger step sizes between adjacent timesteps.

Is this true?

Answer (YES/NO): NO